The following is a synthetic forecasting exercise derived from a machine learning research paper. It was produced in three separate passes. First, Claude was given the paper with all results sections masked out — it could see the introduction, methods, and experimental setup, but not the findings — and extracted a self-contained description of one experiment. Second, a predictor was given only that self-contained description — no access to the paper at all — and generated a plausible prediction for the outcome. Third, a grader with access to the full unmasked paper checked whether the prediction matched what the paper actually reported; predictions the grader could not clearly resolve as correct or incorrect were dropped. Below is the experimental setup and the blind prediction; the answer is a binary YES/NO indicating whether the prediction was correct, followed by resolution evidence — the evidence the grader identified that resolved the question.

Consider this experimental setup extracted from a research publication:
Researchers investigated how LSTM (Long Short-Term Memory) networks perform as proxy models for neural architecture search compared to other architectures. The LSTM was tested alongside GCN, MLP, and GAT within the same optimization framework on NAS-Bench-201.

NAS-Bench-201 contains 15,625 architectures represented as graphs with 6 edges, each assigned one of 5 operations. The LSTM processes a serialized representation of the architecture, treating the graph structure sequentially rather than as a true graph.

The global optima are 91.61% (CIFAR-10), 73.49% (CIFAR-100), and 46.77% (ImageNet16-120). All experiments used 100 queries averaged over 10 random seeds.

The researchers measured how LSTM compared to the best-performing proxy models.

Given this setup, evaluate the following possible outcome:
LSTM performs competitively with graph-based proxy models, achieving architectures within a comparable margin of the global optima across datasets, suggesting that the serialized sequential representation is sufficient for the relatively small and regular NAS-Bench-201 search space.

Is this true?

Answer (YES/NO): NO